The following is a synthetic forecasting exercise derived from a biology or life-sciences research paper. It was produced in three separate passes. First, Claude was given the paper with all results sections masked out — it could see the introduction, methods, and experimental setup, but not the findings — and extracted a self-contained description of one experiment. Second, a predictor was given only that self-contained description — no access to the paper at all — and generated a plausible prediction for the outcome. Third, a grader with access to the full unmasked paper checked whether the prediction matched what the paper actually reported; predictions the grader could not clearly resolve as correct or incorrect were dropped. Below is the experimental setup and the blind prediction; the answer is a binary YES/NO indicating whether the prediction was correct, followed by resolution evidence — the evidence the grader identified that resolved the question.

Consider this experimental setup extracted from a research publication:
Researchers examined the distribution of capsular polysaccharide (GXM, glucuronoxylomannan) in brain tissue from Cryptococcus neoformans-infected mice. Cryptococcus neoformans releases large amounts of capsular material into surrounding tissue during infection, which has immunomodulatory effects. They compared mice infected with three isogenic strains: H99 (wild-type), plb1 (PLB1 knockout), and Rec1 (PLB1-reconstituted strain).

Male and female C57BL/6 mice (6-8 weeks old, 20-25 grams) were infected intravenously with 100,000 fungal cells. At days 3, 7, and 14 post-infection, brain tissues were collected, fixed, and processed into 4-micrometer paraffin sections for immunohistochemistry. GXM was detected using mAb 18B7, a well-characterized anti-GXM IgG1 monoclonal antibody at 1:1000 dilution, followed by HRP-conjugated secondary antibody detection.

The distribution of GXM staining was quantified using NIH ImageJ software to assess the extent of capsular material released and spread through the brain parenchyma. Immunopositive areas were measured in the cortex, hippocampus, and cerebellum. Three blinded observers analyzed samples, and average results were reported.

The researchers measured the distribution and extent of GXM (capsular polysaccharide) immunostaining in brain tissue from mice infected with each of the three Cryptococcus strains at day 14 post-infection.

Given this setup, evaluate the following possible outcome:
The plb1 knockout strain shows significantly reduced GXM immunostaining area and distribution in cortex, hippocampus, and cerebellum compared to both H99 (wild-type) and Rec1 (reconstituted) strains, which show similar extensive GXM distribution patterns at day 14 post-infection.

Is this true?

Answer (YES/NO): NO